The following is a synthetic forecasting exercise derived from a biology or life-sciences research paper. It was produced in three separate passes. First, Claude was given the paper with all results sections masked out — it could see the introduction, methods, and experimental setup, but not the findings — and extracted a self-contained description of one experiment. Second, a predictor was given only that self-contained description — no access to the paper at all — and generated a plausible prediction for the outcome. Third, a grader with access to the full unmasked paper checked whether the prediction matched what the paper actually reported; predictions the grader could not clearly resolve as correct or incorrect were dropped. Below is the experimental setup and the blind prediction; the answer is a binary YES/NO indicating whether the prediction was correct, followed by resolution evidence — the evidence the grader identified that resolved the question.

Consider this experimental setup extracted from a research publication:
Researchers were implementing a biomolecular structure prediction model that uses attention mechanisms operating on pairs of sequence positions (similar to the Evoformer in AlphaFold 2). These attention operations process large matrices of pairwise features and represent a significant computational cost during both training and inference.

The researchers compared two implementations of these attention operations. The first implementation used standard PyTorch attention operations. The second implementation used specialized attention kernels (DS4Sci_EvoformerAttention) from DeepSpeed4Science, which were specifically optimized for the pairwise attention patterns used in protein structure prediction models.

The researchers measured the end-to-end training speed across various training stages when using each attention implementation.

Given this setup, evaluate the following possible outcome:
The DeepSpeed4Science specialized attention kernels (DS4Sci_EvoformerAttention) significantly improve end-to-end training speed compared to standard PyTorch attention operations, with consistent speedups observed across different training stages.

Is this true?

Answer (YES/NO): YES